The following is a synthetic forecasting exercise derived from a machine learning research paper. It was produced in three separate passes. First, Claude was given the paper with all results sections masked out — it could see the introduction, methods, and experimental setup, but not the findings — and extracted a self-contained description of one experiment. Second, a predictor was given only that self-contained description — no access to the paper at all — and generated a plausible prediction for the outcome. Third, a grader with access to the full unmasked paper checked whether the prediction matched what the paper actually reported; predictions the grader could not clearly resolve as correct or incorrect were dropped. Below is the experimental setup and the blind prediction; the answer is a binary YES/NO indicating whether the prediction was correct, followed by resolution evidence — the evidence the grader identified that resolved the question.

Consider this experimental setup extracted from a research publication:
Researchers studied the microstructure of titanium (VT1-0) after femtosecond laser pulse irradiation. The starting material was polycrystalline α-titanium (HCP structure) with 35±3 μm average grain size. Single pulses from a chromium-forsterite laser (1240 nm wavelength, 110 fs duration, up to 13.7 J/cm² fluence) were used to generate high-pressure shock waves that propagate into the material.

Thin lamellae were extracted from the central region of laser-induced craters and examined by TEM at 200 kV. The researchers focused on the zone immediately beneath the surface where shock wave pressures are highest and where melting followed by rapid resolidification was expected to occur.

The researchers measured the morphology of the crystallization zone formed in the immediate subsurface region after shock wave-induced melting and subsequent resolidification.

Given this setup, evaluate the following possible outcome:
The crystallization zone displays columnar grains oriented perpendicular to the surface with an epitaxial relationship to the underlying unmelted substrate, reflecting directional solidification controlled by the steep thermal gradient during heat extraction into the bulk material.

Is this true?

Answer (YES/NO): NO